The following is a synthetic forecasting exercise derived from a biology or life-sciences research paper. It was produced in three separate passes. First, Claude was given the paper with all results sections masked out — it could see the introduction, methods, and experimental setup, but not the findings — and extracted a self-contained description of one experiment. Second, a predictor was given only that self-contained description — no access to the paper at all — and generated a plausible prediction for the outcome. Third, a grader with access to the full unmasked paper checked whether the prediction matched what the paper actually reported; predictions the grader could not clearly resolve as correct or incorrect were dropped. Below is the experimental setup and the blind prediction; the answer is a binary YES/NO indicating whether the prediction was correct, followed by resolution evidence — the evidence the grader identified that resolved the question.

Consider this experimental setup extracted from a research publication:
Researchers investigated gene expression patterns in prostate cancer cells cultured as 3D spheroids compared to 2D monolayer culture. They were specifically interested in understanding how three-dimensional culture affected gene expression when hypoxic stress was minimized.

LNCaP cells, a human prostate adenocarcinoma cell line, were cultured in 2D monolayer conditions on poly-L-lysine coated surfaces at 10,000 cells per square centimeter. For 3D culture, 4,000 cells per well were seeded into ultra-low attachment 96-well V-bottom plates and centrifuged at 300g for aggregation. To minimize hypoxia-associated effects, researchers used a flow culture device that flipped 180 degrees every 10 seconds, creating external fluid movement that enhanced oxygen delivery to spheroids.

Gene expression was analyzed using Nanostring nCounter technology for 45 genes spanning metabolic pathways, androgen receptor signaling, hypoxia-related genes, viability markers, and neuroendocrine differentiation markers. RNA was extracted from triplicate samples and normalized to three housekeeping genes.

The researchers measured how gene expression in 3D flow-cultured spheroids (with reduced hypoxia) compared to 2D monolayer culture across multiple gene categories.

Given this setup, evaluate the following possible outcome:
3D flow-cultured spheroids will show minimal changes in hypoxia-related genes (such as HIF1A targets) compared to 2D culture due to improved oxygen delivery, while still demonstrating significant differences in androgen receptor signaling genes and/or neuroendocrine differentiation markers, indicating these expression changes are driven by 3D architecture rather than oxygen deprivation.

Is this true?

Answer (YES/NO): NO